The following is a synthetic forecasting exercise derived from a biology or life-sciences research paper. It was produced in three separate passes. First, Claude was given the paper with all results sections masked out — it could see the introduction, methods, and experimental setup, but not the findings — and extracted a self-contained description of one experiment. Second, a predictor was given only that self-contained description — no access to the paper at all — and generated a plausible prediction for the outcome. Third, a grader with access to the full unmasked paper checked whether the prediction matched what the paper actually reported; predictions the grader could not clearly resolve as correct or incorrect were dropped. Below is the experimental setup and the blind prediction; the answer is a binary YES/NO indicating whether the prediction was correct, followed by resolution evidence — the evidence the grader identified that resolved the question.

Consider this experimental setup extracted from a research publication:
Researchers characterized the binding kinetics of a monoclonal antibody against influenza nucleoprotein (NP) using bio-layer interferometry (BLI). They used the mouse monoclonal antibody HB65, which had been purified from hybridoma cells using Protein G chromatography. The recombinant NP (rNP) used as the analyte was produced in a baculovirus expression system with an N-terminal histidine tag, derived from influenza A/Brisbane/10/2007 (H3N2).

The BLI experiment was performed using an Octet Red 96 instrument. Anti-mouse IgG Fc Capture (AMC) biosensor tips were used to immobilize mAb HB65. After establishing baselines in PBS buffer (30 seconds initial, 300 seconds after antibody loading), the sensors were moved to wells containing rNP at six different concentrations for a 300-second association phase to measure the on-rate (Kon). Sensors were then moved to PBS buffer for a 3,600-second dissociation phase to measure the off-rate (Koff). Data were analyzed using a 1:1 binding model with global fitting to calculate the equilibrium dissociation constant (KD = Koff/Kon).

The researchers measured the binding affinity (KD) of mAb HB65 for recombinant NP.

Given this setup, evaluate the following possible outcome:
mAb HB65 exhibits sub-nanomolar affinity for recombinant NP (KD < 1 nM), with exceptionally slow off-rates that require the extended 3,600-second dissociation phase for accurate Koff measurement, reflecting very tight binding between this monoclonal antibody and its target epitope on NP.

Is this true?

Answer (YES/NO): NO